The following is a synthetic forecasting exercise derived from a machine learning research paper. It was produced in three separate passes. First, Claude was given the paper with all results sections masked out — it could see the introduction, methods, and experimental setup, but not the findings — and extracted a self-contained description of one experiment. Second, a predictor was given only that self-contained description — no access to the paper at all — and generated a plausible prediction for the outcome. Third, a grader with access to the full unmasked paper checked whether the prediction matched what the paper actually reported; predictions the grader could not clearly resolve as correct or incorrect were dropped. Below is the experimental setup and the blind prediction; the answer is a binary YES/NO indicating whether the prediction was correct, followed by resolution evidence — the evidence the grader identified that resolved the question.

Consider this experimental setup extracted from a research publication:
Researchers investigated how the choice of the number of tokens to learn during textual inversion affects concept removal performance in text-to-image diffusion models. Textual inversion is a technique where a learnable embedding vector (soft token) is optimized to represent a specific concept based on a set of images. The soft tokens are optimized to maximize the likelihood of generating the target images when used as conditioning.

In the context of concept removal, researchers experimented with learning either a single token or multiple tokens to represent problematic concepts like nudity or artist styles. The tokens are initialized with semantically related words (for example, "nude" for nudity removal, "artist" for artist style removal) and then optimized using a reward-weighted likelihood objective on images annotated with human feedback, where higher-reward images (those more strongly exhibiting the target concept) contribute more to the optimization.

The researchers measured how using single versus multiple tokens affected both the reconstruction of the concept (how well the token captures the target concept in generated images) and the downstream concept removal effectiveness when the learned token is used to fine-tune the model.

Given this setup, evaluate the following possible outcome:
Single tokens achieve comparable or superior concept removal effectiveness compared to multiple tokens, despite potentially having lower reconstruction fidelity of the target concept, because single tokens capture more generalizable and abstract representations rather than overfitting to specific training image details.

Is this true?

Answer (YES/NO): YES